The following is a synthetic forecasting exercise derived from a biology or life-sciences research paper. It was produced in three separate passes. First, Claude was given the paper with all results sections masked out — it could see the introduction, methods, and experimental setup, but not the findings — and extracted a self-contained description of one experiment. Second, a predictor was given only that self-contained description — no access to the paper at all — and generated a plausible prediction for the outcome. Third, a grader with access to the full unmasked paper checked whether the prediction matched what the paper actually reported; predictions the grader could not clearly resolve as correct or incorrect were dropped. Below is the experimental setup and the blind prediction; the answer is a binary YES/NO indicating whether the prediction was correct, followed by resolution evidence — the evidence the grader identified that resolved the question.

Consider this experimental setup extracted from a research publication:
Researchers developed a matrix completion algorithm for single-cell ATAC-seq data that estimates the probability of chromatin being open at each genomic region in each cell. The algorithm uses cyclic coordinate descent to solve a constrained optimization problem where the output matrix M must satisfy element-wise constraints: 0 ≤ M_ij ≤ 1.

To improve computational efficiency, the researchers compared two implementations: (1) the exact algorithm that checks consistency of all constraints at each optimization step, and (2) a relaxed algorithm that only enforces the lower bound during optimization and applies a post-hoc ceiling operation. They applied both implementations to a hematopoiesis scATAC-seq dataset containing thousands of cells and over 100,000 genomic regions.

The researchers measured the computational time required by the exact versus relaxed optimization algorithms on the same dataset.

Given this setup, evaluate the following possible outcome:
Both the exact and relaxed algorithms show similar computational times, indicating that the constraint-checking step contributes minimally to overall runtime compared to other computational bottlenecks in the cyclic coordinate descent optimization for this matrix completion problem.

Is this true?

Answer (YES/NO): NO